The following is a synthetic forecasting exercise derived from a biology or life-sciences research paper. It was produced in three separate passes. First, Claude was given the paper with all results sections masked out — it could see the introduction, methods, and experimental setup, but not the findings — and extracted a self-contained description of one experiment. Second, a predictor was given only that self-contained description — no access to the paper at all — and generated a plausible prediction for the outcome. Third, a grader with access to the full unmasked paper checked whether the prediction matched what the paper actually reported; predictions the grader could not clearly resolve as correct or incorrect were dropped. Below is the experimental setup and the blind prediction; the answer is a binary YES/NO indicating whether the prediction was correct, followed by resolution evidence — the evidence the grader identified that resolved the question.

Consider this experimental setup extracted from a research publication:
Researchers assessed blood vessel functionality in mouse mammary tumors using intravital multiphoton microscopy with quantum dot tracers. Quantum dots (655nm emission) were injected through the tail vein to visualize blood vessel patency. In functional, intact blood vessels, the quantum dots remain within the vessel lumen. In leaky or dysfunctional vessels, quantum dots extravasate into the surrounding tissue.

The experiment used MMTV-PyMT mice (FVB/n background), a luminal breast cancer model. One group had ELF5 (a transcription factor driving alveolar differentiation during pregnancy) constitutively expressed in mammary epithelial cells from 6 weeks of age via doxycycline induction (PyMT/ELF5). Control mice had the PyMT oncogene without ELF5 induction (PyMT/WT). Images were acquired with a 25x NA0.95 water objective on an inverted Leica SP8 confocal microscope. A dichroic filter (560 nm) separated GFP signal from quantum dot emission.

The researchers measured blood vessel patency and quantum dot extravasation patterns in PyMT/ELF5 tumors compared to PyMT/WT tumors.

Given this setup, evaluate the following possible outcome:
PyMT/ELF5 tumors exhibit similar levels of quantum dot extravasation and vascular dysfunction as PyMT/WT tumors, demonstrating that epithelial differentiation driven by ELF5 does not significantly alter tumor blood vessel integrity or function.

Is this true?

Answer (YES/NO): NO